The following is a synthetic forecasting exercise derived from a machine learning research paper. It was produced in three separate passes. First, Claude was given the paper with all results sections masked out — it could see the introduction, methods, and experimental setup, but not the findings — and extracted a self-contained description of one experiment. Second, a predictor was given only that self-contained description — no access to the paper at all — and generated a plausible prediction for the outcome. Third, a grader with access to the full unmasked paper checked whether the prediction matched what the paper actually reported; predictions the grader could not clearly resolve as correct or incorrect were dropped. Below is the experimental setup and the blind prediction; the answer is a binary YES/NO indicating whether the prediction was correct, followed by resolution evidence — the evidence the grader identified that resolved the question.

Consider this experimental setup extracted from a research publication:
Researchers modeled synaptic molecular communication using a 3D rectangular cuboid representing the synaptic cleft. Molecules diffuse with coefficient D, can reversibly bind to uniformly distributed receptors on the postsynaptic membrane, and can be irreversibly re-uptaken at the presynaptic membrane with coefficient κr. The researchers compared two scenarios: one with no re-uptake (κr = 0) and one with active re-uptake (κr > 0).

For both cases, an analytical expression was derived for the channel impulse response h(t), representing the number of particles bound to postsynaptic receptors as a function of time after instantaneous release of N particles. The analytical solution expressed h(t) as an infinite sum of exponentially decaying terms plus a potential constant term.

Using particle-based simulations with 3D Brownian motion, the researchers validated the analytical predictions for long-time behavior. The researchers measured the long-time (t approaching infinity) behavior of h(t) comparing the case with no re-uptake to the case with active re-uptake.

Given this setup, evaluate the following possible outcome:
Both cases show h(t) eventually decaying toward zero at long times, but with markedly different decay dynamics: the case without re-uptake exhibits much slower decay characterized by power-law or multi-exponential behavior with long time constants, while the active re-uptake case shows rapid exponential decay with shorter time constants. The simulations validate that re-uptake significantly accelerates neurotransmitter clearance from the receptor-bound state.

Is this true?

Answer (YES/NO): NO